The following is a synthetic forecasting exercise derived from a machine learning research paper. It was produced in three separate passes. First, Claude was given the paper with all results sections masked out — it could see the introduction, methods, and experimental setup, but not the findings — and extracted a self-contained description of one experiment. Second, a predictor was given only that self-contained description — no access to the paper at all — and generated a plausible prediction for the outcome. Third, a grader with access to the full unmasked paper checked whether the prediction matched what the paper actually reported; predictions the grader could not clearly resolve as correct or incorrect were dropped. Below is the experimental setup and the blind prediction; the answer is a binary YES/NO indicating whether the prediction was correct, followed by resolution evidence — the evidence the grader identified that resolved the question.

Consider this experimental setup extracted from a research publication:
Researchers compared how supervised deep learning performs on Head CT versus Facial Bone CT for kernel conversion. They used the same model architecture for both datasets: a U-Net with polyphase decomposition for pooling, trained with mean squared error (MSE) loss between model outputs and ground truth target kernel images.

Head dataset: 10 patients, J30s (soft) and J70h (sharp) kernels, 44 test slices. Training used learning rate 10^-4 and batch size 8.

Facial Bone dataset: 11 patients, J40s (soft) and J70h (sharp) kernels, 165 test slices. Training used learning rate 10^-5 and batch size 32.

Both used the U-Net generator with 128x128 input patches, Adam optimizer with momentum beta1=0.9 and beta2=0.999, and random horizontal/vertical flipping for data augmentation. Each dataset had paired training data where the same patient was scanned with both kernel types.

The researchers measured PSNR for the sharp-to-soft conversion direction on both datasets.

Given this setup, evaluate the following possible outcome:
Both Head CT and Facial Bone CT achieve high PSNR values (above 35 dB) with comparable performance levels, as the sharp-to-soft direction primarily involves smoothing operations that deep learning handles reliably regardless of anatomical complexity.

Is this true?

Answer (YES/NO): NO